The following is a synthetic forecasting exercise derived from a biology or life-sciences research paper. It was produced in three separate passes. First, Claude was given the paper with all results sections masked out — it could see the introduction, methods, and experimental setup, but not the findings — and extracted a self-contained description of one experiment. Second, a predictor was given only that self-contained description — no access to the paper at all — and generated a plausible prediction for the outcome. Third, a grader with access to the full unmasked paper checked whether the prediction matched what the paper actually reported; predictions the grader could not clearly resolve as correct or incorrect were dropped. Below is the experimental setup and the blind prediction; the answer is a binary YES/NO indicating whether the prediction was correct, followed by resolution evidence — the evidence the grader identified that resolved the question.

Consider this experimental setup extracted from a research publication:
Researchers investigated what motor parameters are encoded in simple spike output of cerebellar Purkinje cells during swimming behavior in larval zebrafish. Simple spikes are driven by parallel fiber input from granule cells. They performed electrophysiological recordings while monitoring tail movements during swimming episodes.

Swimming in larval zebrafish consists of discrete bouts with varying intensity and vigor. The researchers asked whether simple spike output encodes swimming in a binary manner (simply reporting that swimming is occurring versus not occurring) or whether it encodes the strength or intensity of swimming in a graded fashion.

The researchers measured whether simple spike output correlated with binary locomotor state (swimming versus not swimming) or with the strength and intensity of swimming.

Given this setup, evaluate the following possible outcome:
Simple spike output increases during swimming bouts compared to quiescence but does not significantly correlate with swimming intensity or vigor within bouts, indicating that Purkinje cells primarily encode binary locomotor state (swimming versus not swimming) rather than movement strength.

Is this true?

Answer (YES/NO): NO